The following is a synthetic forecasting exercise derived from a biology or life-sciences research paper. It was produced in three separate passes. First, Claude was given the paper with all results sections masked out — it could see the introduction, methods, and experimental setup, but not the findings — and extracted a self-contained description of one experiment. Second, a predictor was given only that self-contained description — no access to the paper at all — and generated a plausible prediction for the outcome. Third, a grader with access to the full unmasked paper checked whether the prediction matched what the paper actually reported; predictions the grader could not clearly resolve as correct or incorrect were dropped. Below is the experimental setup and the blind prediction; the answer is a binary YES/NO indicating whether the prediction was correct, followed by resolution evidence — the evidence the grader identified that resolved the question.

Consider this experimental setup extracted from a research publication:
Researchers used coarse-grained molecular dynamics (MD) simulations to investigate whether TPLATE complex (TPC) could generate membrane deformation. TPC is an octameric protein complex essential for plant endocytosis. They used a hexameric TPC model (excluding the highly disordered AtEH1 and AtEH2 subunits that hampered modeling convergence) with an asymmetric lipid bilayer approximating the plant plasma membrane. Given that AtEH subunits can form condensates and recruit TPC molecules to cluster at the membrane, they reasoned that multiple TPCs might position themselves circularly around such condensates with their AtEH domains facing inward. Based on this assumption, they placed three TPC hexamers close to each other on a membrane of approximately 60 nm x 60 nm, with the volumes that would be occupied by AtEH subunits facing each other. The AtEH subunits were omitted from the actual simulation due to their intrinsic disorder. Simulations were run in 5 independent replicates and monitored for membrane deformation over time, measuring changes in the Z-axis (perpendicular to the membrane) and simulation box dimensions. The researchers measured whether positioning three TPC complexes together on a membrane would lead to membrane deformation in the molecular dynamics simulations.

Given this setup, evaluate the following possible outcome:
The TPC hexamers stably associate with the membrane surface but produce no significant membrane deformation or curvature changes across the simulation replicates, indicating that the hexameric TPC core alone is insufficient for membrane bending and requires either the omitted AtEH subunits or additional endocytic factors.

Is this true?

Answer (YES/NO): NO